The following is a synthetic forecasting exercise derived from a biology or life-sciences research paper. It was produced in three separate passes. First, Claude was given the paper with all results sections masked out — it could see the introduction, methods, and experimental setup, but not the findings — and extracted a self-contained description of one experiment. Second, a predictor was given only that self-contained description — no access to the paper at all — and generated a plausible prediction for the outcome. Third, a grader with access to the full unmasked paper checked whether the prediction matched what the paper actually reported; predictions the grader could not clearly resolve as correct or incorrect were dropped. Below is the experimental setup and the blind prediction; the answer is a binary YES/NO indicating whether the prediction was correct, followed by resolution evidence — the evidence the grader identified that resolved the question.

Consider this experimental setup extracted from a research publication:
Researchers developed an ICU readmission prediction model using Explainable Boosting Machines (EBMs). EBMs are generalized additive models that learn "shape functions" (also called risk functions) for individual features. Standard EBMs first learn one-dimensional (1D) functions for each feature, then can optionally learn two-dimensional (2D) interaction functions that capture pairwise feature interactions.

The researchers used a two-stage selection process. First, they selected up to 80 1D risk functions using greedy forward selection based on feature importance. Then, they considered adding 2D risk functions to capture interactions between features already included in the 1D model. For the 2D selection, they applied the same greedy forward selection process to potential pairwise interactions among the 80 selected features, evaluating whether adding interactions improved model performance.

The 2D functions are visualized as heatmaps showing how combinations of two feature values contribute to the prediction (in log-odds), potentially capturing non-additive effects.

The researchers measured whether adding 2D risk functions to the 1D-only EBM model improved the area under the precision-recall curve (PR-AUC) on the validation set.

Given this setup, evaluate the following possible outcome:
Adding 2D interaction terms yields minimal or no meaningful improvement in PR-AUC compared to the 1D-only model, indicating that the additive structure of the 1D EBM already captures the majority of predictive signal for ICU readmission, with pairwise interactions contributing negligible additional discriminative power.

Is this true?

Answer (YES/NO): NO